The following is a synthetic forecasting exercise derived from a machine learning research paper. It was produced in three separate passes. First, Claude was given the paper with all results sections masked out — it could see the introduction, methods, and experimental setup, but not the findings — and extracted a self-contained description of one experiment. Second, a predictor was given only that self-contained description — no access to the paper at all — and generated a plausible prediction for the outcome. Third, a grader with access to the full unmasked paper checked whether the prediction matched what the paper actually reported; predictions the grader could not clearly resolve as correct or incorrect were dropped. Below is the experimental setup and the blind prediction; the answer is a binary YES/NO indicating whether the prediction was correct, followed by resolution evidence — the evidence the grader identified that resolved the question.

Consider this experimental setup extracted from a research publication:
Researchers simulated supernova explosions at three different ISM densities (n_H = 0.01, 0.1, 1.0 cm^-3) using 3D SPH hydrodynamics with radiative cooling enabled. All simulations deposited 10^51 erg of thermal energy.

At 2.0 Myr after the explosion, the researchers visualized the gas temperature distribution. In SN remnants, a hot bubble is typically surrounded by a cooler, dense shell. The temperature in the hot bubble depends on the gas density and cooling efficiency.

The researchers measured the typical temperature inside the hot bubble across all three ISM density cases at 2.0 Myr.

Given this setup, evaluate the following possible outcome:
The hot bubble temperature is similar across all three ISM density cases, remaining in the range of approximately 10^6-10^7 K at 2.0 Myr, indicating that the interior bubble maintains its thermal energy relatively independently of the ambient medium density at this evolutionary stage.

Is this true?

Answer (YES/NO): YES